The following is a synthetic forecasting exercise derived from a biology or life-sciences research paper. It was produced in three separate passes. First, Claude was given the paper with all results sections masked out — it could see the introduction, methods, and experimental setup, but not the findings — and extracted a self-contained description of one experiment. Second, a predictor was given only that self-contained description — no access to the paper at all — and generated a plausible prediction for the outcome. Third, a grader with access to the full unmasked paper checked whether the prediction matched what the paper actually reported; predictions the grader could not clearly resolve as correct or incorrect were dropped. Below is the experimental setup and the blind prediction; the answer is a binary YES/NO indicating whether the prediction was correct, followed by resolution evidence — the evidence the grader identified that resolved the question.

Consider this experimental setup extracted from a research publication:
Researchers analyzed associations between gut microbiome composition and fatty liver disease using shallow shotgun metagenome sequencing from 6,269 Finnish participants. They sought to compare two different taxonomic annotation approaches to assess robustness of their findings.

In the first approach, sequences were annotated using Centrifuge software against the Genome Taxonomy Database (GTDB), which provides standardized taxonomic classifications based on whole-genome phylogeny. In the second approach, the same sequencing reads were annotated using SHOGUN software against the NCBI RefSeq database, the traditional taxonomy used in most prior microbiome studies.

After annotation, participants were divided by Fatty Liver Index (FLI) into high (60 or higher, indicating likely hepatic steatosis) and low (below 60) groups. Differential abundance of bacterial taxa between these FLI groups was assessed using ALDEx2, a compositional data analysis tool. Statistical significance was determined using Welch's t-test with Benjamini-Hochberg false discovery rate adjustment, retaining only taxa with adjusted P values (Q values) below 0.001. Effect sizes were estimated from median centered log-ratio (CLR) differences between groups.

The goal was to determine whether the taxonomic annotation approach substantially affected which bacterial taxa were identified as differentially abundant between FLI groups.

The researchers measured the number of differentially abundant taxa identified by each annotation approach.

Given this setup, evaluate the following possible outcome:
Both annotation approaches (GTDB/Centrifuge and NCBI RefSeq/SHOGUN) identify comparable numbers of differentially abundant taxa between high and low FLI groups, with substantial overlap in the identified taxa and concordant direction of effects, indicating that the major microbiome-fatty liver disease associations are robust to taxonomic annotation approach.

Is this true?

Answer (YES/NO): NO